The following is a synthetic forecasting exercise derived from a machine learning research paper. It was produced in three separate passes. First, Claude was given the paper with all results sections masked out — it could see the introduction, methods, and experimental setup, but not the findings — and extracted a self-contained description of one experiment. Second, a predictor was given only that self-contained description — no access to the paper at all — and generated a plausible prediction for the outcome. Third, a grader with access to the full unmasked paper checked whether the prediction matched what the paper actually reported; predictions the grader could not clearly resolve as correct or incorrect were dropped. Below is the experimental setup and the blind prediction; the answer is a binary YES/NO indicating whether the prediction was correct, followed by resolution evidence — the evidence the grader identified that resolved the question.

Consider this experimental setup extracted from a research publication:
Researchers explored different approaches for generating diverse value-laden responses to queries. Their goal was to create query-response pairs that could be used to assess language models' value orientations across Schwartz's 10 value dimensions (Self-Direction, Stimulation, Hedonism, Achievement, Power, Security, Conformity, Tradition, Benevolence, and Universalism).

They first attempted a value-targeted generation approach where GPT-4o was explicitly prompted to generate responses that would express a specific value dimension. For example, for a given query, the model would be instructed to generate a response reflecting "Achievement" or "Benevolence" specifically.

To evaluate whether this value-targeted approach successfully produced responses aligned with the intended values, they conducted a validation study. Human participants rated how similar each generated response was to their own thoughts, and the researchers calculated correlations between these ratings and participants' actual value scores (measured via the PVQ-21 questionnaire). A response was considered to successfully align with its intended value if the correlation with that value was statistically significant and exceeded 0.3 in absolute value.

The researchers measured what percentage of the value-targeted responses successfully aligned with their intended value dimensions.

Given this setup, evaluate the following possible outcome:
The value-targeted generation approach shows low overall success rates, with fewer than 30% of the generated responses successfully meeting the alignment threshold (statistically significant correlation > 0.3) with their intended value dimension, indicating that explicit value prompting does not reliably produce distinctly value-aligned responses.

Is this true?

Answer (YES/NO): YES